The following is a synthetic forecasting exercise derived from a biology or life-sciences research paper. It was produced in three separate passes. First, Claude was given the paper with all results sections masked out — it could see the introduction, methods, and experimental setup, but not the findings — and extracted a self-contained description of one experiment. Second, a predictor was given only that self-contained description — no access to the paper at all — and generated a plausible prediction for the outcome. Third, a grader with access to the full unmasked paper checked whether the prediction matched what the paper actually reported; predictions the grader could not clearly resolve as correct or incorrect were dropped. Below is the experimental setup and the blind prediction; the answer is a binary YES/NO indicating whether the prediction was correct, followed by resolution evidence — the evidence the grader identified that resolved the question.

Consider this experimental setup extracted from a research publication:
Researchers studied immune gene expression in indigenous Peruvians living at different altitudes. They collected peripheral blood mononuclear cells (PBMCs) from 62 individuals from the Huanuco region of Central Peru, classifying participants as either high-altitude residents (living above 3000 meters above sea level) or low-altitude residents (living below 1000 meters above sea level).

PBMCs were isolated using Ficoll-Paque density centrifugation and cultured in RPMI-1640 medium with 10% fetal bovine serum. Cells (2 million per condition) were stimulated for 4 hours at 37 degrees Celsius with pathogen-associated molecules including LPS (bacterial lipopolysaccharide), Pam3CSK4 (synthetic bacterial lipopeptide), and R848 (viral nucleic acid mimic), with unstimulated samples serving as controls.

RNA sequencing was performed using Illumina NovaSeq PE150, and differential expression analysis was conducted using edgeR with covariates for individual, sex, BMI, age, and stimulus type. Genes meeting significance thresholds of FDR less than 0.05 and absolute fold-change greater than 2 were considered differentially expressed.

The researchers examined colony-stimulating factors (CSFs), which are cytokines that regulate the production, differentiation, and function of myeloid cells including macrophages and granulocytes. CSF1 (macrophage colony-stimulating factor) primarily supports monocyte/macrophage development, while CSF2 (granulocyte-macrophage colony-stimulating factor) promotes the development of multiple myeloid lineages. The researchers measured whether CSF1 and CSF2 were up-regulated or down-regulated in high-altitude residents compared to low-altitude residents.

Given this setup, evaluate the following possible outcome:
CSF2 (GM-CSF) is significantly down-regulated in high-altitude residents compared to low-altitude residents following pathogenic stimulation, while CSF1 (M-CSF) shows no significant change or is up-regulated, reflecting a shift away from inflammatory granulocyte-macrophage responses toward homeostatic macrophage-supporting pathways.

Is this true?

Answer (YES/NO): NO